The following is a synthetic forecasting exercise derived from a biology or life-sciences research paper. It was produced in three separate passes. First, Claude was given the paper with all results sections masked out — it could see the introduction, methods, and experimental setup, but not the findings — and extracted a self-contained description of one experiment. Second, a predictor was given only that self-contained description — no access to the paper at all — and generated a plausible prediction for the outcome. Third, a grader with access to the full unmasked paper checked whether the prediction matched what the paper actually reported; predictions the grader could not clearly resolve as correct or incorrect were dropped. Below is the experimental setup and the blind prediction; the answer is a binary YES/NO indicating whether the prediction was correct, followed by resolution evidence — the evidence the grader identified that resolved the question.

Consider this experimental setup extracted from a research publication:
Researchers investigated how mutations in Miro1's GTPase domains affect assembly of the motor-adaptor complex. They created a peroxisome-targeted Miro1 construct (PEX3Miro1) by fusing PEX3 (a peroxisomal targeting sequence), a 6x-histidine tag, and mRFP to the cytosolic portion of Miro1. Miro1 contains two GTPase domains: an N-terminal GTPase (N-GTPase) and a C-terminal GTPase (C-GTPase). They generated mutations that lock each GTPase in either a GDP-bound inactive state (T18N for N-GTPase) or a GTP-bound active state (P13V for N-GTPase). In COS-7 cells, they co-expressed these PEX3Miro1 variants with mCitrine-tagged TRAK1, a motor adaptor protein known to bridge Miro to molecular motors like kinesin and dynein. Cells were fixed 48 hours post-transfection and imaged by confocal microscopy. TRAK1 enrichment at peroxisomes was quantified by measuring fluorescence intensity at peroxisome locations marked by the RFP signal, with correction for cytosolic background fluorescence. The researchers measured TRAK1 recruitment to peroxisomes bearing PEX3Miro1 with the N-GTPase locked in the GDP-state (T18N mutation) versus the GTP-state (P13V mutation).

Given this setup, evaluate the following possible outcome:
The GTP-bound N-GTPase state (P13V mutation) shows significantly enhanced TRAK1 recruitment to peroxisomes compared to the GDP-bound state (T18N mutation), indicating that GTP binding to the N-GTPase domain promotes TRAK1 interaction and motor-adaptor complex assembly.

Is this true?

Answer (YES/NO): YES